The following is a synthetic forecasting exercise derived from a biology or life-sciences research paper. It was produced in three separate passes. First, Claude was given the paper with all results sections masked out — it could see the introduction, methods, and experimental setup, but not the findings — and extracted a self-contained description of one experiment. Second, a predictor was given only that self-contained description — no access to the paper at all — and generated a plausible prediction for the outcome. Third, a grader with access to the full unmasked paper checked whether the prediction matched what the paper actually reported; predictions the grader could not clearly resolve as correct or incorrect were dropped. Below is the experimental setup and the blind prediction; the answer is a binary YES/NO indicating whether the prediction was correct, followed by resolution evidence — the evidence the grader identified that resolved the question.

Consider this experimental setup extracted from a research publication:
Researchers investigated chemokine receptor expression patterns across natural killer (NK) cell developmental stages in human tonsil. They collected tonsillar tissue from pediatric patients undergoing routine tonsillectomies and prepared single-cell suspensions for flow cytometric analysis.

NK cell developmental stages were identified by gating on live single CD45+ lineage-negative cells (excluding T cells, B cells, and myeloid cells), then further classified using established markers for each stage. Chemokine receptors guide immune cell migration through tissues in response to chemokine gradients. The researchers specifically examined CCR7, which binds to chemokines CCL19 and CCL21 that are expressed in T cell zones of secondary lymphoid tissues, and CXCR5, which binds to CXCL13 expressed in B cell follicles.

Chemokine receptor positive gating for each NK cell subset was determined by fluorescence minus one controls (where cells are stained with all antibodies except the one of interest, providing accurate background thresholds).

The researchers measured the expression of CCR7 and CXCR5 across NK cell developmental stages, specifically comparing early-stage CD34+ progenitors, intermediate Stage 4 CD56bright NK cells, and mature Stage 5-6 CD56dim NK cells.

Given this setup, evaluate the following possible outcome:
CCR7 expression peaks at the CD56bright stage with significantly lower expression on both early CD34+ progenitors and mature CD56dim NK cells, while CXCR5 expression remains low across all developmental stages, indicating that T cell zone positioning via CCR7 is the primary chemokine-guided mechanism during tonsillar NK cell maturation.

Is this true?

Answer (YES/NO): NO